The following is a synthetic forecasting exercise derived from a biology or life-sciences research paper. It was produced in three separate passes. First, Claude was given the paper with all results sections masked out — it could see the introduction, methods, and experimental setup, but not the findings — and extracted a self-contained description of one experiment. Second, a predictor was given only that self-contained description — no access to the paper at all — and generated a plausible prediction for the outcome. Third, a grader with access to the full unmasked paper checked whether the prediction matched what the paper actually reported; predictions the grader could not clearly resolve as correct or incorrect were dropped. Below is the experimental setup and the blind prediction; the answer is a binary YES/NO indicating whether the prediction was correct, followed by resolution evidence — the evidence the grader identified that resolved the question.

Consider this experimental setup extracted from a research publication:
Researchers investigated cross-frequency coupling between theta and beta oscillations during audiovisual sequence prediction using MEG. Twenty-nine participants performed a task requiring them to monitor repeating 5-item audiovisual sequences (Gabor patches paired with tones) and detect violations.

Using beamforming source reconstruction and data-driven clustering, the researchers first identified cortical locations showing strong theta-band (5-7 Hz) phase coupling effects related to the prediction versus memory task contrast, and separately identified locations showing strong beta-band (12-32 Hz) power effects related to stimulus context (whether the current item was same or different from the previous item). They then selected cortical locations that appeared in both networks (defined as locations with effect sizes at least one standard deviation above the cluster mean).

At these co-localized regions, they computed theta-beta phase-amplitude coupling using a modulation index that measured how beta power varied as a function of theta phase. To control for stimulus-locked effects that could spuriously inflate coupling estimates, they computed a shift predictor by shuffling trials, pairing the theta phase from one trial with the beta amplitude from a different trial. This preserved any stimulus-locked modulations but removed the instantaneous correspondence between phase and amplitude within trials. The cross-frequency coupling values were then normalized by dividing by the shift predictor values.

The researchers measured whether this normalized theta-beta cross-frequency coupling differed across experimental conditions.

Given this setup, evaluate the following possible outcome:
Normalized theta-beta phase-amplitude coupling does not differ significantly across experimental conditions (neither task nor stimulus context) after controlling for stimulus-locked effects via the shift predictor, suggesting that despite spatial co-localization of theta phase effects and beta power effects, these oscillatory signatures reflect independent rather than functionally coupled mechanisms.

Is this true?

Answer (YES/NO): NO